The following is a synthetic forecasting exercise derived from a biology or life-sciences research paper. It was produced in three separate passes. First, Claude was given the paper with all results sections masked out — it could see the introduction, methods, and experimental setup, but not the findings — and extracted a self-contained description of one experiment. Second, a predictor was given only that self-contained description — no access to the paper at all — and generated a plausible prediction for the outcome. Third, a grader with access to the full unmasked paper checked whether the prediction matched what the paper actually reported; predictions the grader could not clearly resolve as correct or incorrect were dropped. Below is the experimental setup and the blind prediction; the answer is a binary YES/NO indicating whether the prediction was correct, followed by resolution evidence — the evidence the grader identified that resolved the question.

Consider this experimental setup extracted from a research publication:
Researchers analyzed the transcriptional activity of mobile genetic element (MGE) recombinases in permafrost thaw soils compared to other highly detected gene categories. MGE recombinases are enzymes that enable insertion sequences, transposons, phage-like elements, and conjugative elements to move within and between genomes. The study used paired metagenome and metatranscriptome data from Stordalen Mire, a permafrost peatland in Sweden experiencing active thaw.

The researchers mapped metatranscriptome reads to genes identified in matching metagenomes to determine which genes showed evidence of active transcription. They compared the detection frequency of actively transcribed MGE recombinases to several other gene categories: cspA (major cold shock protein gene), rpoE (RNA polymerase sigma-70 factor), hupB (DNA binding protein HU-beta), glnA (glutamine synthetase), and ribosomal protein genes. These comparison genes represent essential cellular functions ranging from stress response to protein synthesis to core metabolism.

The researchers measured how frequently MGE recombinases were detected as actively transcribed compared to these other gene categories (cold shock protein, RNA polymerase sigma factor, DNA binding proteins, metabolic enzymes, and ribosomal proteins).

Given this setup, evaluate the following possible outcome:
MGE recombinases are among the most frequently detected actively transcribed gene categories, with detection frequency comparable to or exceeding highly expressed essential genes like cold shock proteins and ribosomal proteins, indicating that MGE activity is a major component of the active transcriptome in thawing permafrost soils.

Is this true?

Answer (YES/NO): NO